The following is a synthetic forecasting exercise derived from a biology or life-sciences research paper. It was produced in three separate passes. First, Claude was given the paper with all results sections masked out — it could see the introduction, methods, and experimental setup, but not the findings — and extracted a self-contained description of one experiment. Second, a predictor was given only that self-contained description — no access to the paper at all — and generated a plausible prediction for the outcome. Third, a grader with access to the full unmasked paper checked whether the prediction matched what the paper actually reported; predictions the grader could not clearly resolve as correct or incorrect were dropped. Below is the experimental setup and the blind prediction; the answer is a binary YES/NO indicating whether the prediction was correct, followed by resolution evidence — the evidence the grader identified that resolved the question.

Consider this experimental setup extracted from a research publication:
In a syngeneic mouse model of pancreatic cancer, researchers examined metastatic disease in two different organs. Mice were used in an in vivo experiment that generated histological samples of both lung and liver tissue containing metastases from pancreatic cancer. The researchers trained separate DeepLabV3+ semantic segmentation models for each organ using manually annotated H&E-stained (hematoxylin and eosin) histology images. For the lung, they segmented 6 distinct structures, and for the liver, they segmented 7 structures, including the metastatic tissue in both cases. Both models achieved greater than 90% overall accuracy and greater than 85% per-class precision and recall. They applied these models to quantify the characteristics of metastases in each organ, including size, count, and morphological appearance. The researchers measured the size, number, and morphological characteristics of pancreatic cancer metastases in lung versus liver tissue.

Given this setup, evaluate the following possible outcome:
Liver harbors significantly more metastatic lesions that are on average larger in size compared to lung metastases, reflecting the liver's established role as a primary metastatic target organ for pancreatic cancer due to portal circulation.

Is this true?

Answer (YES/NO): NO